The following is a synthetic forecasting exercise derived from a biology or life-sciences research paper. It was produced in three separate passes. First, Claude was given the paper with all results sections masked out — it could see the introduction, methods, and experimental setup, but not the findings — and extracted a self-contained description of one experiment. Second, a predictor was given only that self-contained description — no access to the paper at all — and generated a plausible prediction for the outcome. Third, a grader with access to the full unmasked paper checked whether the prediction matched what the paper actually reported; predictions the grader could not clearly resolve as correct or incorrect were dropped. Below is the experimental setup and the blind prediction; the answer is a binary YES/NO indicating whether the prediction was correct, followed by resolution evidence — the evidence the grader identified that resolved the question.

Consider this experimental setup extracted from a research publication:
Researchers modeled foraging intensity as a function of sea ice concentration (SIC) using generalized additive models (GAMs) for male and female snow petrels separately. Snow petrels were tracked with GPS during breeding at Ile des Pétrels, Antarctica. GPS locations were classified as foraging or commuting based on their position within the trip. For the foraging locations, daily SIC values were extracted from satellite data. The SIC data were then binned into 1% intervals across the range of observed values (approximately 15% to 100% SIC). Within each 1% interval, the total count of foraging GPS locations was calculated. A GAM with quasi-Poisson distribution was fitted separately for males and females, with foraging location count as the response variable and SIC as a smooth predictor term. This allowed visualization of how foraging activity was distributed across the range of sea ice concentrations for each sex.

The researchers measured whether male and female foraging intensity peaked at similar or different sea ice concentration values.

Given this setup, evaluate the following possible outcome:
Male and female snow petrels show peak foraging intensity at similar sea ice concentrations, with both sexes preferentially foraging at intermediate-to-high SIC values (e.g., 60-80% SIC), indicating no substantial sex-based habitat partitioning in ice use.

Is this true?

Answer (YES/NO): NO